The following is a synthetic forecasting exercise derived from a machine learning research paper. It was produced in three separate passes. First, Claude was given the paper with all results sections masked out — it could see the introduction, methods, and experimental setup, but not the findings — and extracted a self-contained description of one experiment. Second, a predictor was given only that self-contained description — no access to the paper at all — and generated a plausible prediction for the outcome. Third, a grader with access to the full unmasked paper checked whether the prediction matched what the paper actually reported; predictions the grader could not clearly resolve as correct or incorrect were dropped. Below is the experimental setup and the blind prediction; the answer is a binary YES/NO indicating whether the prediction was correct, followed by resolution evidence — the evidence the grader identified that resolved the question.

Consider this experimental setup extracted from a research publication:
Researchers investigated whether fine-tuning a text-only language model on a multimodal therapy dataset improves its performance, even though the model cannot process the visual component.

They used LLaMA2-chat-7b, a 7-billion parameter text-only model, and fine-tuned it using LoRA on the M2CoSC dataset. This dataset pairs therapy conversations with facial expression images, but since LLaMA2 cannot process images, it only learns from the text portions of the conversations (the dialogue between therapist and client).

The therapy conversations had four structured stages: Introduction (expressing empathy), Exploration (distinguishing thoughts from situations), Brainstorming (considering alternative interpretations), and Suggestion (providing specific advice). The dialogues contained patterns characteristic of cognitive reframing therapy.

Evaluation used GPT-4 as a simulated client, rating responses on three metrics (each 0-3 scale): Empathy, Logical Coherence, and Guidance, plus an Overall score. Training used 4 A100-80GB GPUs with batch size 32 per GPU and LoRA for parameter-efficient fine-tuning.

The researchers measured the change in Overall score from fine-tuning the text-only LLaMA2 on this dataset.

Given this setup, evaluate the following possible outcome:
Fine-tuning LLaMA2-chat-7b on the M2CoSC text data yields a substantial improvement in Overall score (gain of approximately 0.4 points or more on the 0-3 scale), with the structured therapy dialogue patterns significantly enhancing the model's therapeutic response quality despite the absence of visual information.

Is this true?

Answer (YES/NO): NO